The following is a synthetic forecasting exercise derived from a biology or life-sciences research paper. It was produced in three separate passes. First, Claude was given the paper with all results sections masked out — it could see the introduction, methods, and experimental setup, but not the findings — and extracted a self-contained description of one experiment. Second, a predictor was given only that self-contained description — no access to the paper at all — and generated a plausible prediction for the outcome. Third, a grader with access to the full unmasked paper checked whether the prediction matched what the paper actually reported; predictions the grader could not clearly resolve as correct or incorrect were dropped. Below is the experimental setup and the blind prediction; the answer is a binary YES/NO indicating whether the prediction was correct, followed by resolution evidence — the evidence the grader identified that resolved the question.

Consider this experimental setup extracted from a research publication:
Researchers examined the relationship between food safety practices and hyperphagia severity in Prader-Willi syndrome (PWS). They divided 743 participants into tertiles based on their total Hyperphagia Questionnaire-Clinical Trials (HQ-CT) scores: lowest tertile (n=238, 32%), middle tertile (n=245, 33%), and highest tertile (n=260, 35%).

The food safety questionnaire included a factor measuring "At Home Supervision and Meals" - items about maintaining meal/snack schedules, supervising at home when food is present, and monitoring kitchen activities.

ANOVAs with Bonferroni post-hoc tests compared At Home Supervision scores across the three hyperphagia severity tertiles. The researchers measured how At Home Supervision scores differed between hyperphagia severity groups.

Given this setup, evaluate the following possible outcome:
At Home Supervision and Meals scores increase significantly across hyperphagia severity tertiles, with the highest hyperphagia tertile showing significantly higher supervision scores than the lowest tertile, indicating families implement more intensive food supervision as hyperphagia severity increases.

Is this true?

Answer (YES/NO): NO